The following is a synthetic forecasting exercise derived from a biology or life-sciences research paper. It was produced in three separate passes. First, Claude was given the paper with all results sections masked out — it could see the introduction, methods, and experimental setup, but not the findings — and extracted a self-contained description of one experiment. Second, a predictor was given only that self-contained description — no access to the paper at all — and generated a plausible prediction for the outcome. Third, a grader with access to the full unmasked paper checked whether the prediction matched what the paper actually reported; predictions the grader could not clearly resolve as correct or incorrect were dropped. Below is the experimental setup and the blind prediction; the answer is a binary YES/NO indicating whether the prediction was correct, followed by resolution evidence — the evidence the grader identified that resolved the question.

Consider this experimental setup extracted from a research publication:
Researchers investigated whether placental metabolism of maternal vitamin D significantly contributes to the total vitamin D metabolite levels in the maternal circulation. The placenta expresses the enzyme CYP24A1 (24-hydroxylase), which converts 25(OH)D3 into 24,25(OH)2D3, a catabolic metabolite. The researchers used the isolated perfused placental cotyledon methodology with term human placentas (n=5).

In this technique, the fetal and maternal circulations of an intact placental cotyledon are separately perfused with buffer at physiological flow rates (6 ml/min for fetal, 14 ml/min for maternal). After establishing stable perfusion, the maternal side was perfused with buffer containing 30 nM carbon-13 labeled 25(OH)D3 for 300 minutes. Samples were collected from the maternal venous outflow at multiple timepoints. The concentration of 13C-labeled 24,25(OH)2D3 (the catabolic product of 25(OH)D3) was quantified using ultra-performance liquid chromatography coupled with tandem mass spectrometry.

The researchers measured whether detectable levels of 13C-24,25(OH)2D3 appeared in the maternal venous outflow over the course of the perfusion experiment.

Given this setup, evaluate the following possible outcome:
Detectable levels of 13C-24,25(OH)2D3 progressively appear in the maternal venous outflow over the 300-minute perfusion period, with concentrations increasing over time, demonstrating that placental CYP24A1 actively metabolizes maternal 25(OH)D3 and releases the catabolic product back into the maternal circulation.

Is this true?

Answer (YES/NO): YES